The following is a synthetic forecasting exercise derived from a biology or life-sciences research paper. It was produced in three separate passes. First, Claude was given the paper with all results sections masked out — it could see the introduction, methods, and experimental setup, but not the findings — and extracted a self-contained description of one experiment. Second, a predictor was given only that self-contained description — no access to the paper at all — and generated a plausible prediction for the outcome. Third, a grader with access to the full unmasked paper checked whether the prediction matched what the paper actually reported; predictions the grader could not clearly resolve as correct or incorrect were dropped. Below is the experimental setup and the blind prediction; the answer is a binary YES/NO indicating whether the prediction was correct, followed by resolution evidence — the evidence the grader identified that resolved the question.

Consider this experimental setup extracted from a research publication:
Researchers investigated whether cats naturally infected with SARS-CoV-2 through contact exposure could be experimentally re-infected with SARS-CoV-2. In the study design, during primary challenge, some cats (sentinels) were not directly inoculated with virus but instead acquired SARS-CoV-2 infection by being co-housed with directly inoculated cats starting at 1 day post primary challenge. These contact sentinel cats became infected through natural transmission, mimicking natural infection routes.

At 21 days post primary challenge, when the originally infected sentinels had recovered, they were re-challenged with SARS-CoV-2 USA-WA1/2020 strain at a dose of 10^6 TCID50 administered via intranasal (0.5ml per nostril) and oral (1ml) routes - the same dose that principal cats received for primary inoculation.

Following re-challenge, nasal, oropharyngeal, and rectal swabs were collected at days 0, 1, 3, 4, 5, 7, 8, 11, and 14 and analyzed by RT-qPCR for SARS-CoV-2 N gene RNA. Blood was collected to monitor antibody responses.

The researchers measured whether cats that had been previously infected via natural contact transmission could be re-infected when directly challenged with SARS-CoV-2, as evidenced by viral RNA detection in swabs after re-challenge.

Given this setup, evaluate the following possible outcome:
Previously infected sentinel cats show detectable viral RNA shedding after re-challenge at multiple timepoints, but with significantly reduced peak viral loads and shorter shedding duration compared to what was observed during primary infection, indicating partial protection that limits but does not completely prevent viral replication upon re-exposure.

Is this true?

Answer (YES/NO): YES